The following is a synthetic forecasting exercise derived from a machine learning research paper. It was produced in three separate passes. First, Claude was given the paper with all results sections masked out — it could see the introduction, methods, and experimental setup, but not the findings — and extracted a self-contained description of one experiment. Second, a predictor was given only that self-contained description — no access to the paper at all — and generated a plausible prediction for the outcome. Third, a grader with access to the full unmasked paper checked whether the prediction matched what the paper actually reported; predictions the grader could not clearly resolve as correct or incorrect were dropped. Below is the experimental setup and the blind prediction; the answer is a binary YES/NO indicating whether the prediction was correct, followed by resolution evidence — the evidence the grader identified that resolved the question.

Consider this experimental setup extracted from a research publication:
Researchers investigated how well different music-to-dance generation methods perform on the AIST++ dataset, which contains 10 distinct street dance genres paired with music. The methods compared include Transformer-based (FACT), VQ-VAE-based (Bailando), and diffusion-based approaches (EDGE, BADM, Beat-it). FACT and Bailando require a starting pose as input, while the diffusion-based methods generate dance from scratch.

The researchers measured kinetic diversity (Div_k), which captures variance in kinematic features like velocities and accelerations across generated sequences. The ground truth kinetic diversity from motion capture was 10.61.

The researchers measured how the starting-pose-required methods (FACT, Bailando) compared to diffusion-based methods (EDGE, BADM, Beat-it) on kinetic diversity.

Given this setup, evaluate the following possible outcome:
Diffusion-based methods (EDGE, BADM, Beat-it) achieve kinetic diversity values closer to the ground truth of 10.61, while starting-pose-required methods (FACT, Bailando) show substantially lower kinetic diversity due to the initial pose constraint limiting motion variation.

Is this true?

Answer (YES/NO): NO